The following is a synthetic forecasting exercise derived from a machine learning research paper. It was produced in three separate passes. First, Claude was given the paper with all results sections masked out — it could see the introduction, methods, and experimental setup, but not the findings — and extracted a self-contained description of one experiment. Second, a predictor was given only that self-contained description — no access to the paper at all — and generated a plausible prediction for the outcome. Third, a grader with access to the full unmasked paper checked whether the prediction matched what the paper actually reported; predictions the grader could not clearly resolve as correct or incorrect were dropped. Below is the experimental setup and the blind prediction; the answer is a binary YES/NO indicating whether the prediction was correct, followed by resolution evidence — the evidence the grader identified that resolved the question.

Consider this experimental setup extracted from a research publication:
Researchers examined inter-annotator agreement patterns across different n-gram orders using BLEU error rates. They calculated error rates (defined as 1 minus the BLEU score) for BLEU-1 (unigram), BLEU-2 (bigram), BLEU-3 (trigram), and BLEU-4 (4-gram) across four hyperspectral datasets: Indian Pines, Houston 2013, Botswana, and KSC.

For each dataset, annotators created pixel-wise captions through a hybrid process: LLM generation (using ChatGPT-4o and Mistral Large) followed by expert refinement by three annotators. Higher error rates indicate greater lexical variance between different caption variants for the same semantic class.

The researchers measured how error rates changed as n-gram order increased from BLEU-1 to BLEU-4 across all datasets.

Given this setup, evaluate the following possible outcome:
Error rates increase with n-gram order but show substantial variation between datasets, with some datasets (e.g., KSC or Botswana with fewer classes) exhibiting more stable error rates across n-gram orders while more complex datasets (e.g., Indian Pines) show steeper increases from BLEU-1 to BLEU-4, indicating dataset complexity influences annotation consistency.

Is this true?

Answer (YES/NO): NO